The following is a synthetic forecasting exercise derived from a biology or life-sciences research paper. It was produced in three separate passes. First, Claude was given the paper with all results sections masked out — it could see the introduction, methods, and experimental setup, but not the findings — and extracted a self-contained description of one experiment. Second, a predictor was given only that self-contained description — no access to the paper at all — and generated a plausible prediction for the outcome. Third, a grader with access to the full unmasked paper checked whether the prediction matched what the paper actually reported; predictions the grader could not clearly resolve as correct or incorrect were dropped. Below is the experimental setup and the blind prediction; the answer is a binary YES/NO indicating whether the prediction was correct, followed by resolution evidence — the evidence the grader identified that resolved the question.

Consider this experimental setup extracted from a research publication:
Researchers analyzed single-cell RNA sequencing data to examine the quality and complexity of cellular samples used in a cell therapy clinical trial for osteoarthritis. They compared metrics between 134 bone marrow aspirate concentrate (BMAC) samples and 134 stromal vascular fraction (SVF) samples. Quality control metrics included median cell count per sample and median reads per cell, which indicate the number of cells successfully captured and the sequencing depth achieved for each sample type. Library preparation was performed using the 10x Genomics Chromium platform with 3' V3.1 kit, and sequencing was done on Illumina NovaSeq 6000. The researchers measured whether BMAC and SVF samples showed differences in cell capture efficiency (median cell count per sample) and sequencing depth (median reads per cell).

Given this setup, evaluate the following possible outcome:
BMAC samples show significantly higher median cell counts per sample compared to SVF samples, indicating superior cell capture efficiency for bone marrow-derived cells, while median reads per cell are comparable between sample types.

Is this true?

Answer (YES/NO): NO